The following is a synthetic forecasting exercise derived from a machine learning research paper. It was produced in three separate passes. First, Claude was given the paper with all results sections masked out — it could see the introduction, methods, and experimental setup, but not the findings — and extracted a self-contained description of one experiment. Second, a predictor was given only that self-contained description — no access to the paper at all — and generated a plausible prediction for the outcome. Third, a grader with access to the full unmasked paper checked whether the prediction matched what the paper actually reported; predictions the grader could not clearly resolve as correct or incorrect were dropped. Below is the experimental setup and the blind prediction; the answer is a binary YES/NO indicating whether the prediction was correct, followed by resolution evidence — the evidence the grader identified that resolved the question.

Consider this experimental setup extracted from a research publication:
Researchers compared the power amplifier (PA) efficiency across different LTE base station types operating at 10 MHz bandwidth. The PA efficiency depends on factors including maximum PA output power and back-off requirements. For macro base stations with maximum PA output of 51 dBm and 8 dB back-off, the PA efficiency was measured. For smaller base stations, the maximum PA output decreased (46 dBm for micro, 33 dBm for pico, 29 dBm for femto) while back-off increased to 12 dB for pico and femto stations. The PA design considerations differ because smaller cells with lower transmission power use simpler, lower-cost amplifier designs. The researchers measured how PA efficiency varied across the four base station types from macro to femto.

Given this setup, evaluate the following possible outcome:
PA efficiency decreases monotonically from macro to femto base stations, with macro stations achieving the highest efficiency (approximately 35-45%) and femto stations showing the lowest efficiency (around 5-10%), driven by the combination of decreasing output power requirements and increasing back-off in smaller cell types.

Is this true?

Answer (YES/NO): NO